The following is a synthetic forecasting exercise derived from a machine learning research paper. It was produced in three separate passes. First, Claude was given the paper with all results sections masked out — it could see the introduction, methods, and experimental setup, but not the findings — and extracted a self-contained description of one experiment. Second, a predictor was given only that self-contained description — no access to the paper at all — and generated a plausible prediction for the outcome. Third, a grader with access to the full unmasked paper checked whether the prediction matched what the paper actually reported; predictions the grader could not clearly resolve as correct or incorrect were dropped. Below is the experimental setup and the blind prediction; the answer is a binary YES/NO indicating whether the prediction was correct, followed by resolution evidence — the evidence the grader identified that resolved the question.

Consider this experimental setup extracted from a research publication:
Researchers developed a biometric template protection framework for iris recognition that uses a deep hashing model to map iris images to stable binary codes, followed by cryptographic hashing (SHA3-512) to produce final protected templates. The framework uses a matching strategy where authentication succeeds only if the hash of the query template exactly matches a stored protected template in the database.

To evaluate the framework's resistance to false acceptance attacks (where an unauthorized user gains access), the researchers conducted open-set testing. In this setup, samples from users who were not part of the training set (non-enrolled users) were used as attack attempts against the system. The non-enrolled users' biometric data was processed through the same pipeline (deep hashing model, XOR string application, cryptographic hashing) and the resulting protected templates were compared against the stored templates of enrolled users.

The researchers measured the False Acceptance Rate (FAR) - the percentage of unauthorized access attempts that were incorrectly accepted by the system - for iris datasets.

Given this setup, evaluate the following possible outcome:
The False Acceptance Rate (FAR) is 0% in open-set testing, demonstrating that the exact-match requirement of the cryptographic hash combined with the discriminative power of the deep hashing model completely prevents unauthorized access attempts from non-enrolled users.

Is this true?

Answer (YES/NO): YES